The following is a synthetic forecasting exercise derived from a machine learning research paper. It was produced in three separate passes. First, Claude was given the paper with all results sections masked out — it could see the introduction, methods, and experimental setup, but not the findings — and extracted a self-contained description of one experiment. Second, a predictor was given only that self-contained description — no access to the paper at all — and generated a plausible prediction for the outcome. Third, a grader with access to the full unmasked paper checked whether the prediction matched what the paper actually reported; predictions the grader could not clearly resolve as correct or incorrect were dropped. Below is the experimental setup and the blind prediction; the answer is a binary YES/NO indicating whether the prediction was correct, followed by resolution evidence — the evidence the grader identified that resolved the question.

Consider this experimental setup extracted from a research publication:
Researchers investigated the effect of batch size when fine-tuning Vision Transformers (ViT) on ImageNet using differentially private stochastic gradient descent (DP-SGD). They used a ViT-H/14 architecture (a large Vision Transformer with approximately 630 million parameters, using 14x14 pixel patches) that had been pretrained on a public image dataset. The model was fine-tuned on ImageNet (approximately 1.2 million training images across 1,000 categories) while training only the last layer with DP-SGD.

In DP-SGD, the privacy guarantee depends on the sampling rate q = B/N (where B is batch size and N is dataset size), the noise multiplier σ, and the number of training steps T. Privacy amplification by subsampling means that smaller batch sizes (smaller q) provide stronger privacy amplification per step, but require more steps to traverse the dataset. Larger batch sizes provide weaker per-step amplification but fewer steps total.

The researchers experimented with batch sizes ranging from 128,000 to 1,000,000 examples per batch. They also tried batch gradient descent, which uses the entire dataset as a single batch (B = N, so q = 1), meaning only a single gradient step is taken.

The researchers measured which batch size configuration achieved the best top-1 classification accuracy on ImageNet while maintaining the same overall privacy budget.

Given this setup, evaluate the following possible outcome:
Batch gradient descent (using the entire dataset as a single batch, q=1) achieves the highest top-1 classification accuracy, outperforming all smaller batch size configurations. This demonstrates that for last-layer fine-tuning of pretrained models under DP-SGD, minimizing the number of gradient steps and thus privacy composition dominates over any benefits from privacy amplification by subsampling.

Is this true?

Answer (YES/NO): YES